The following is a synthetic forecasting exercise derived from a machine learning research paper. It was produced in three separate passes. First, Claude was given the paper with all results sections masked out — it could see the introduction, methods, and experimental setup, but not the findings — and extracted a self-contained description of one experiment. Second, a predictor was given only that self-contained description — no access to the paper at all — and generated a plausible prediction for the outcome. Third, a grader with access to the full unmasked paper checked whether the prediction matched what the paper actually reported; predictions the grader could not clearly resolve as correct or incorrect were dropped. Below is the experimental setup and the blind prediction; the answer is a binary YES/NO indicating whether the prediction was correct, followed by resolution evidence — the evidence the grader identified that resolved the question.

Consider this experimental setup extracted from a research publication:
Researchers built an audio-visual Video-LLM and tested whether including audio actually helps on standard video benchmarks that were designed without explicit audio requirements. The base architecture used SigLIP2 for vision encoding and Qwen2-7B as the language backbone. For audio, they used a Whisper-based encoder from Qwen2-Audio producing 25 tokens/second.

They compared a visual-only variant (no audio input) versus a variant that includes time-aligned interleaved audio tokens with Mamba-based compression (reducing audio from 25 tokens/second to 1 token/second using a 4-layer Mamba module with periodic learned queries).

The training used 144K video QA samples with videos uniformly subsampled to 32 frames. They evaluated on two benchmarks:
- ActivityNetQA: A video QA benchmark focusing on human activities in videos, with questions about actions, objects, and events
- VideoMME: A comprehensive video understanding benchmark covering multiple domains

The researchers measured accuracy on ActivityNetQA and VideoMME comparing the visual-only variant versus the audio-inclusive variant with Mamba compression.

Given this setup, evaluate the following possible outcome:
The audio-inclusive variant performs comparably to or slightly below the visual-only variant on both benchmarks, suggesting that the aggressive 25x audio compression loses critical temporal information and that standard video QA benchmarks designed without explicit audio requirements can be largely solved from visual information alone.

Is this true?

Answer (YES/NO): NO